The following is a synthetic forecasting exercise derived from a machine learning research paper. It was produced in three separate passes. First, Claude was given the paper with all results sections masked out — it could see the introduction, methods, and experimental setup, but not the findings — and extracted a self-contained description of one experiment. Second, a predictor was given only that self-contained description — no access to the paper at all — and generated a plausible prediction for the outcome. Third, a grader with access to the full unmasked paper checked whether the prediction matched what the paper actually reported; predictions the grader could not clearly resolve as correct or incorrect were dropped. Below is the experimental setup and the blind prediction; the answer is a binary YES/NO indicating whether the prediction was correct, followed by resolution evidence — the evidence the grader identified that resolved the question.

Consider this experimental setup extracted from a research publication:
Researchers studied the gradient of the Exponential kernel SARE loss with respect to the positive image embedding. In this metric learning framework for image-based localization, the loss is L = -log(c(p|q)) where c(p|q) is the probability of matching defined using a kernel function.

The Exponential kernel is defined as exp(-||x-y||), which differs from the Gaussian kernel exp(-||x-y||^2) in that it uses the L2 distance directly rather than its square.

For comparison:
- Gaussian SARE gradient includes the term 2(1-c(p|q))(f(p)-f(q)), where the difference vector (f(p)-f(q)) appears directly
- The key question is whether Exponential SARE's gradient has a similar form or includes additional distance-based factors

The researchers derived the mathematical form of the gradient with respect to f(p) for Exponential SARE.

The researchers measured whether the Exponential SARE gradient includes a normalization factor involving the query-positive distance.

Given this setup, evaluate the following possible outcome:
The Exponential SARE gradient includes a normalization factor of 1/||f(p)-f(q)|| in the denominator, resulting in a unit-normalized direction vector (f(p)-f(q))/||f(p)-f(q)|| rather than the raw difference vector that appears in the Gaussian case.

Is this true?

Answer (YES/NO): YES